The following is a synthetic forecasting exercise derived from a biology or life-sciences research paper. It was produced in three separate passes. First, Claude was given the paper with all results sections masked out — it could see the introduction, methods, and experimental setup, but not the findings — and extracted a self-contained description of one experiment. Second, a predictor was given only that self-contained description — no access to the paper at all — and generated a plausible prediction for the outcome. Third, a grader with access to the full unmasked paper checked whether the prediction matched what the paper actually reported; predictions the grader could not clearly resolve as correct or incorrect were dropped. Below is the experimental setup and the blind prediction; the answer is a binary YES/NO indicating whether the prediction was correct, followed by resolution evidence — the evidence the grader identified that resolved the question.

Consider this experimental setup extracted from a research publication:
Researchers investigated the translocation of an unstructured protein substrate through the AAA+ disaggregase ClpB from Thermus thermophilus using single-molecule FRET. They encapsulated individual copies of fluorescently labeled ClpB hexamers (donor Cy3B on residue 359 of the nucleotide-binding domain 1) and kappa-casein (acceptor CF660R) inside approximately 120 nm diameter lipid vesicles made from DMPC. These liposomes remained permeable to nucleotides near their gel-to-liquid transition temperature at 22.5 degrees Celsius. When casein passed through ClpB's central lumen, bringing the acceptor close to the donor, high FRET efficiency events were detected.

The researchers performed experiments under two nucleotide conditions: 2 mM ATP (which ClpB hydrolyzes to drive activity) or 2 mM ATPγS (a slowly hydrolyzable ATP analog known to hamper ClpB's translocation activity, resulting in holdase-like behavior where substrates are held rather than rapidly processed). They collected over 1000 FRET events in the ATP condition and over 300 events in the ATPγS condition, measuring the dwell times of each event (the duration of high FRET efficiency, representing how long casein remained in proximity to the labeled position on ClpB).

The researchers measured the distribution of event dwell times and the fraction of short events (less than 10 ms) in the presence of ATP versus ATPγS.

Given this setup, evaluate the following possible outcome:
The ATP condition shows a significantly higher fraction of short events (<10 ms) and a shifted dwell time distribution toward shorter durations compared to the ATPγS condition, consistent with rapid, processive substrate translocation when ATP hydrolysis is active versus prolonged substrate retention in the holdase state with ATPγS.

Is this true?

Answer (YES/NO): YES